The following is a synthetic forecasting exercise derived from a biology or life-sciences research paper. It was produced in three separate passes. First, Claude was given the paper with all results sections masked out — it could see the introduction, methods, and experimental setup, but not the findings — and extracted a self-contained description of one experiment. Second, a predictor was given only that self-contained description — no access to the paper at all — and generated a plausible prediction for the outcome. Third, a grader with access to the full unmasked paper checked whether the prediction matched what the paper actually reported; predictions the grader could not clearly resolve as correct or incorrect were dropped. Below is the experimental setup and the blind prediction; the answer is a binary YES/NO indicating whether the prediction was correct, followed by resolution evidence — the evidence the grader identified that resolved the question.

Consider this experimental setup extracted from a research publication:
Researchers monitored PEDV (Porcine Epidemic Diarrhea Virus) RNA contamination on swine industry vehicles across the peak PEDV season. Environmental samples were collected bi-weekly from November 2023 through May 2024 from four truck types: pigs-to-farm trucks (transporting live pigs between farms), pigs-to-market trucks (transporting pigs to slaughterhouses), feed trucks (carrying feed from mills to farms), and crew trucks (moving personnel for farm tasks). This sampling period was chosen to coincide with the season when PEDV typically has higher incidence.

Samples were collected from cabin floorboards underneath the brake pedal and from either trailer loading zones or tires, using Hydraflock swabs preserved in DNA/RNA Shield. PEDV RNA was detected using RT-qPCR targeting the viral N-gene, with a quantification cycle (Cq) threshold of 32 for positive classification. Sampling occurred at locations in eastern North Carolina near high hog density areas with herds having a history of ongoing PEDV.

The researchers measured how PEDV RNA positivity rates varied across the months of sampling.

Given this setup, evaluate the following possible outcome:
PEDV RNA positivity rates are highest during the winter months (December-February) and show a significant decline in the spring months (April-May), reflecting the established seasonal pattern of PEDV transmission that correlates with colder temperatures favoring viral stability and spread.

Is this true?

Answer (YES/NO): YES